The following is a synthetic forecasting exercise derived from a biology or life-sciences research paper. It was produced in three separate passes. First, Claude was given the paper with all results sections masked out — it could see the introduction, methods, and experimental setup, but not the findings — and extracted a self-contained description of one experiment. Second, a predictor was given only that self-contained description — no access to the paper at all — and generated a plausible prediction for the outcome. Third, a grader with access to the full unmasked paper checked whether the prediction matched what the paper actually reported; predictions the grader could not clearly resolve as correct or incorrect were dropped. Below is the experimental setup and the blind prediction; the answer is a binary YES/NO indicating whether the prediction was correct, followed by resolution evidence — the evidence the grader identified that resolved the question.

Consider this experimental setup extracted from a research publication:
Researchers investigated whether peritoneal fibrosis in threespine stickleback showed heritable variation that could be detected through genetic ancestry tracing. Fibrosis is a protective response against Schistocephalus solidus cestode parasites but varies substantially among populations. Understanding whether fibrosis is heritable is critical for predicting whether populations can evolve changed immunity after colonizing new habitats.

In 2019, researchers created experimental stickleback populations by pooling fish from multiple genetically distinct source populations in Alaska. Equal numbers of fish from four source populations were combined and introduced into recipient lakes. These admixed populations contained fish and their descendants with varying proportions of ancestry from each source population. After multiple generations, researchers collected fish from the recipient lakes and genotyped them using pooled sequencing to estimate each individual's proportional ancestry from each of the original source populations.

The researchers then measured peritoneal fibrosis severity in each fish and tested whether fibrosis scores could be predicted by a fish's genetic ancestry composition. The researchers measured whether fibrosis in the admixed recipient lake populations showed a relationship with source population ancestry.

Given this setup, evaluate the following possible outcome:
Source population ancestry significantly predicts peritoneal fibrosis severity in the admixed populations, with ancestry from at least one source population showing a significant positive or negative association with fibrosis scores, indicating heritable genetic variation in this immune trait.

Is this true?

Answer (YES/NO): YES